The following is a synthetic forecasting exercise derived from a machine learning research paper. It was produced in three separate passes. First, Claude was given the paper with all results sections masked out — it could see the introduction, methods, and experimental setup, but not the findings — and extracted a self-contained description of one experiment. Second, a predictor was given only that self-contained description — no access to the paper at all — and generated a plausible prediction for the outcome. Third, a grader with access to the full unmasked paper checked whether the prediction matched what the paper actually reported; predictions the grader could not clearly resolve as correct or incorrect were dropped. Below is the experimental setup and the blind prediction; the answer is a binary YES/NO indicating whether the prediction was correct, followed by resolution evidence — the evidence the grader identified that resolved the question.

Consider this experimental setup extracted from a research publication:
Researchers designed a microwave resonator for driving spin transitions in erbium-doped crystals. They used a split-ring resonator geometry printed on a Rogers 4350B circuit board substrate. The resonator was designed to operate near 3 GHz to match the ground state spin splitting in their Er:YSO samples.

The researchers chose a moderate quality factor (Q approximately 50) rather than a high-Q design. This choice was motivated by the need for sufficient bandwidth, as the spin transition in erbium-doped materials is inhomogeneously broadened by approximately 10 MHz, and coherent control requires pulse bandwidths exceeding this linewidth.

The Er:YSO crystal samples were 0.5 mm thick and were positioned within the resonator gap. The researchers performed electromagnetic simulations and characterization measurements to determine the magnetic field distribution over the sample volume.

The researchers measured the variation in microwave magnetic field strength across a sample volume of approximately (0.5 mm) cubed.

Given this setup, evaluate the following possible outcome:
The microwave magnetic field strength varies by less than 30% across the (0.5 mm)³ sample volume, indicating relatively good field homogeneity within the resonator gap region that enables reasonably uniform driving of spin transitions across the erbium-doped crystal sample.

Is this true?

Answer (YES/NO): YES